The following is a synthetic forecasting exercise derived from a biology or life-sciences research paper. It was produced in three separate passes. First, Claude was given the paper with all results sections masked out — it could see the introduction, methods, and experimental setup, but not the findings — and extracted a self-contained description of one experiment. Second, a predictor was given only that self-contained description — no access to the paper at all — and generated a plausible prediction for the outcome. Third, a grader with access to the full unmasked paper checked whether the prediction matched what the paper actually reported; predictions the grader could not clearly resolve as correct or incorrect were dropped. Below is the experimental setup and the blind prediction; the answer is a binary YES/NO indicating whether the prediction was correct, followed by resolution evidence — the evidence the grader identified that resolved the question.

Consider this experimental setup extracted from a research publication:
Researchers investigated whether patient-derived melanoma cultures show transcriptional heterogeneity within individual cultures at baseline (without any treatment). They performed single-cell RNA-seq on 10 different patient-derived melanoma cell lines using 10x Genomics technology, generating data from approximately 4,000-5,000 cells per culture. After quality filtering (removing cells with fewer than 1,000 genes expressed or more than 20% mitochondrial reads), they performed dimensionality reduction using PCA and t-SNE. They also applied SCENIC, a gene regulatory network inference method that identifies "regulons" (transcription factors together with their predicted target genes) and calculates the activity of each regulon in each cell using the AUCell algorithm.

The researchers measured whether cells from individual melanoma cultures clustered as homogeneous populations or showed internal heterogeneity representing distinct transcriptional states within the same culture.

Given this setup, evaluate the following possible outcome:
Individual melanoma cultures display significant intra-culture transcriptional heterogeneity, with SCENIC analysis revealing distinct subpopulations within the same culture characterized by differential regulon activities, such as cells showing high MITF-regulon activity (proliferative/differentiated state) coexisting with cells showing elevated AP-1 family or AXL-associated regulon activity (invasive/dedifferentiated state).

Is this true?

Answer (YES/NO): NO